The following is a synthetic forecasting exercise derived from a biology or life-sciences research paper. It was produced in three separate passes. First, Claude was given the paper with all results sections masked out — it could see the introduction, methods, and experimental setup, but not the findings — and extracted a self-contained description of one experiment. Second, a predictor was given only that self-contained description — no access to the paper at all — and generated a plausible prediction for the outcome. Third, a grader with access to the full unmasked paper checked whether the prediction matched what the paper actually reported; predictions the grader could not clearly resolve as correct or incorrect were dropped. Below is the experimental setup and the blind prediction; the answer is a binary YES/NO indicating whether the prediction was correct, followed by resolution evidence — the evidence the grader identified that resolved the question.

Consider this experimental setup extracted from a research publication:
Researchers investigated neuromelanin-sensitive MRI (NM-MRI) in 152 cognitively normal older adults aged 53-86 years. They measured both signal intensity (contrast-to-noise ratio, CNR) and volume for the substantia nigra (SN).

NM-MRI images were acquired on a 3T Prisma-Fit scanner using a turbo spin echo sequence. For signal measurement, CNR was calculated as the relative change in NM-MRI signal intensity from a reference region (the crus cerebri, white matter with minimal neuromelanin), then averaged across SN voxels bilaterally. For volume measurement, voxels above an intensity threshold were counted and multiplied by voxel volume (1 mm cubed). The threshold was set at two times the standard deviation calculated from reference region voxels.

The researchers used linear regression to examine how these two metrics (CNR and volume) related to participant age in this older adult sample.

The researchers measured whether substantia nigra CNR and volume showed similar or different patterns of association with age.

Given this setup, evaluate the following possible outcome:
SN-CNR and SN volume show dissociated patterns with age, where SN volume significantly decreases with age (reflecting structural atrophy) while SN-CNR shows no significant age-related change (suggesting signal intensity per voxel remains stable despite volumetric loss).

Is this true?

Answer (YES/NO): NO